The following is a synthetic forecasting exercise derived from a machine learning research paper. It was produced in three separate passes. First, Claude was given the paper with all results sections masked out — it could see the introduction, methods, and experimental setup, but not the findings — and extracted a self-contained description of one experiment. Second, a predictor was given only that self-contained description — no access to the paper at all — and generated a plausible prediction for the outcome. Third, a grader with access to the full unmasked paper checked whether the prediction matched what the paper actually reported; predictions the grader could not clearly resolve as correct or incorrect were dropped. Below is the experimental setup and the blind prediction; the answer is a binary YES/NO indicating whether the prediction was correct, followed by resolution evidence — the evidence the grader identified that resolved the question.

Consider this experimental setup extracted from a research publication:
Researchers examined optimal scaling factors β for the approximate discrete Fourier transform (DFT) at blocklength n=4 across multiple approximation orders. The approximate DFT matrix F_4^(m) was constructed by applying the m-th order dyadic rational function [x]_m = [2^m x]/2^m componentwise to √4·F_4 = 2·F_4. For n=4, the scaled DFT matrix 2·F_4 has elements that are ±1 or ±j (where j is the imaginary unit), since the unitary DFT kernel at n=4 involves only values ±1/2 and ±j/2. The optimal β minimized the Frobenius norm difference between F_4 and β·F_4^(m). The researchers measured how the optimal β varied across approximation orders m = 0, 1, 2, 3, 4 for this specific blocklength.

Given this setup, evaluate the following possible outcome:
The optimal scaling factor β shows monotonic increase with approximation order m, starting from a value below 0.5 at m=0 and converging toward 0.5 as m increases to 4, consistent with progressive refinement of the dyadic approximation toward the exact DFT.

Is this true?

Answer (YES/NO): NO